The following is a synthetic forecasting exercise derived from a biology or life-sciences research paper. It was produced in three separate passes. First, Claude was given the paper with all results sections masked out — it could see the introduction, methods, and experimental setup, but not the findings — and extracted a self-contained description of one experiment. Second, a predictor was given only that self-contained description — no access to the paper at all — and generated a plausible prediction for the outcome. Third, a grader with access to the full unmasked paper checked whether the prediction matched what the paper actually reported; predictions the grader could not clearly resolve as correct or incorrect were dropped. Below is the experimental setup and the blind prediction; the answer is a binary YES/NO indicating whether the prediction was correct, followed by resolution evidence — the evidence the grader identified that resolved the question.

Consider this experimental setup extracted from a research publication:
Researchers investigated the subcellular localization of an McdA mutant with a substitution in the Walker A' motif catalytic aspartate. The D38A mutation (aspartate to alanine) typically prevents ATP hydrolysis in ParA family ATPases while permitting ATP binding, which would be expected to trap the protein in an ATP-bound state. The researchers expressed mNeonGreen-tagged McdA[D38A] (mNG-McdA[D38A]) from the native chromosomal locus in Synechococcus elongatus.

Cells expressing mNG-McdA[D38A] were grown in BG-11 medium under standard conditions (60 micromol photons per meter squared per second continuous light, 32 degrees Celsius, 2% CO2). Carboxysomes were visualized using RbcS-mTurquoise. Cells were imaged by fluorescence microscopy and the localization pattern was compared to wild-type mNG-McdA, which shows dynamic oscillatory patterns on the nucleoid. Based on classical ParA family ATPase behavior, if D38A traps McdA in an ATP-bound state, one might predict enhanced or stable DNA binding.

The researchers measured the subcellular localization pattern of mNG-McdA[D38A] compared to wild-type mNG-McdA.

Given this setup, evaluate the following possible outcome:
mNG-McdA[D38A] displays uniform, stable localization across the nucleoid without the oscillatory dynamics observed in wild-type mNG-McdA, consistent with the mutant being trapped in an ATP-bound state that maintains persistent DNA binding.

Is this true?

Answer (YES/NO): NO